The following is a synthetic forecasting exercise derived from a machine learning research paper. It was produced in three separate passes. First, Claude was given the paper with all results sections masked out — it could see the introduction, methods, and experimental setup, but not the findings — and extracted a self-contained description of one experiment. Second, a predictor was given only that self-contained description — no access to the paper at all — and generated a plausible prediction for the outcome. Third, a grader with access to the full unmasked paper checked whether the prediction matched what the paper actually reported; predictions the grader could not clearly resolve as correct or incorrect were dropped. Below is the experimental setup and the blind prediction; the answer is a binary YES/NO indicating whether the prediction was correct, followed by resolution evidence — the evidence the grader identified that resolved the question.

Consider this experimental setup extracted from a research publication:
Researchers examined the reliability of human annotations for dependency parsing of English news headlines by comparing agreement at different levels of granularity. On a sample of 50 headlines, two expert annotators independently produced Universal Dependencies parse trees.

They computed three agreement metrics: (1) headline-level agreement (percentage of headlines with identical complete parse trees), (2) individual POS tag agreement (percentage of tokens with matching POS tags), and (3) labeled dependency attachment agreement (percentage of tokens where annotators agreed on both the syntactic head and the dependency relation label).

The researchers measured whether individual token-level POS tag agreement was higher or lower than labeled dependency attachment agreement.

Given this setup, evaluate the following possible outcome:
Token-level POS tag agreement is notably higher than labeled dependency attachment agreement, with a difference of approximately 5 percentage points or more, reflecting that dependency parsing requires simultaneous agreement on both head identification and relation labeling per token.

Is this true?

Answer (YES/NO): NO